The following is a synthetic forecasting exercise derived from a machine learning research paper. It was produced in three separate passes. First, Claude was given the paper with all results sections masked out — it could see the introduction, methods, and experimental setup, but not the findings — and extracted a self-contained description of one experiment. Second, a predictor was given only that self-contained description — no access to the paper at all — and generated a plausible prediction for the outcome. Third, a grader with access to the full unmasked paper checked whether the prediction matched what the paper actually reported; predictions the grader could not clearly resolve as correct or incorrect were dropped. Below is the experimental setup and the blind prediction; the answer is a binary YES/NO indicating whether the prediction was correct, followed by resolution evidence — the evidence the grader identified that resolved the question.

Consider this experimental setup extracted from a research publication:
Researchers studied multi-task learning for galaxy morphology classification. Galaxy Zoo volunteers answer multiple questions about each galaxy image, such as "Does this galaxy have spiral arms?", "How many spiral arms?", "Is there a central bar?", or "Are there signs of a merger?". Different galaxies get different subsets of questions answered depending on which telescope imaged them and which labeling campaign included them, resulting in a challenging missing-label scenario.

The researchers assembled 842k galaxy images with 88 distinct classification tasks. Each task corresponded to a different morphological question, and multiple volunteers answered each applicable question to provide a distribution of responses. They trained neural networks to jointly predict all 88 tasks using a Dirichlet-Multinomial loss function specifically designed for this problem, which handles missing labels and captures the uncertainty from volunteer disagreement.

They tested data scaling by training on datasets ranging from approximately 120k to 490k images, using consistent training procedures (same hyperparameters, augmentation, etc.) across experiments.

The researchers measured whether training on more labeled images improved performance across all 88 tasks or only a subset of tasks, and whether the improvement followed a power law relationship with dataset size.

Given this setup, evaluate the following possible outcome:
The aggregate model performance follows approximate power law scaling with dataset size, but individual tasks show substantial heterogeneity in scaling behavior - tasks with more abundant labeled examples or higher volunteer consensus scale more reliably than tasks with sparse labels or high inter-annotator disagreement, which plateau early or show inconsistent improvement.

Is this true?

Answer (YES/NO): NO